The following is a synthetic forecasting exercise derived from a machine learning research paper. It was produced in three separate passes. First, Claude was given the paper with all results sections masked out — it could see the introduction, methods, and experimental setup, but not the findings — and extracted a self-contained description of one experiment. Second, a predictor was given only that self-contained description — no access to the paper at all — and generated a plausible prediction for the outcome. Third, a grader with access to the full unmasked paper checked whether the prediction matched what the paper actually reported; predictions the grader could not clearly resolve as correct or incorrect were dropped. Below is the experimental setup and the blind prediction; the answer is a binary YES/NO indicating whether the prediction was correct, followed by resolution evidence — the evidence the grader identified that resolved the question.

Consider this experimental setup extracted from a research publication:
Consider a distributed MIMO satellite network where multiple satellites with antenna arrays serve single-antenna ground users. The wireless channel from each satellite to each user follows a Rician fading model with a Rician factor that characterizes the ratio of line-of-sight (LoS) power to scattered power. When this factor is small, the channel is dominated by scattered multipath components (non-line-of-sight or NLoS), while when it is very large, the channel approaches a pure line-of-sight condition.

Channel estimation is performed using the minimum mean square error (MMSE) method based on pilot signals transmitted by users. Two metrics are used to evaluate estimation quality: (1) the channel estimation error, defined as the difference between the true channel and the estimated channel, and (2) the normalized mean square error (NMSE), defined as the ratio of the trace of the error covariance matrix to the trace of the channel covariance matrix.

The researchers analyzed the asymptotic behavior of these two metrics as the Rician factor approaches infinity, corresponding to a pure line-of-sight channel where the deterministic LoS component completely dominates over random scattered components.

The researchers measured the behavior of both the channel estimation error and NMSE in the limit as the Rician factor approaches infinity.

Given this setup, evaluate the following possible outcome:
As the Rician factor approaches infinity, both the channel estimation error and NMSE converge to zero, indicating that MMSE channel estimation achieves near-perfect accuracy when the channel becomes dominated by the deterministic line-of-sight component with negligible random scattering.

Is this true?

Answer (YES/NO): NO